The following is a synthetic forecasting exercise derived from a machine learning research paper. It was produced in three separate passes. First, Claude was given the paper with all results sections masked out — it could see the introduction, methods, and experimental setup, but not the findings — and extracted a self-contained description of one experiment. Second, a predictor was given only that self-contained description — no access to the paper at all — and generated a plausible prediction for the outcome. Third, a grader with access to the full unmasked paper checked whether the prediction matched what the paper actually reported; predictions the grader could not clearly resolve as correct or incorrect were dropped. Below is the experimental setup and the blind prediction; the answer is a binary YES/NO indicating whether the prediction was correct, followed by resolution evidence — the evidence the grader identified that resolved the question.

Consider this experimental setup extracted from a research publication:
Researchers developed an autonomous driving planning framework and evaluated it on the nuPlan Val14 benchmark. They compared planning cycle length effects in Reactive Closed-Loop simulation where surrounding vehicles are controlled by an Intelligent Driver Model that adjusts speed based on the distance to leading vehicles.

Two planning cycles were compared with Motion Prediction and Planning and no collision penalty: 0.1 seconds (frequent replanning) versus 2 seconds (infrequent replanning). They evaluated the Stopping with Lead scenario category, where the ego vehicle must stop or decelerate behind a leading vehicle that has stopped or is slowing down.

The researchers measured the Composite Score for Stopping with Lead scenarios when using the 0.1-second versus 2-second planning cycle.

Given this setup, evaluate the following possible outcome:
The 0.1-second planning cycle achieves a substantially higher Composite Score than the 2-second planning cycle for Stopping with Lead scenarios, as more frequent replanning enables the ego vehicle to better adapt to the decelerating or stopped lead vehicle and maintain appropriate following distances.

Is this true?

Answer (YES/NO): NO